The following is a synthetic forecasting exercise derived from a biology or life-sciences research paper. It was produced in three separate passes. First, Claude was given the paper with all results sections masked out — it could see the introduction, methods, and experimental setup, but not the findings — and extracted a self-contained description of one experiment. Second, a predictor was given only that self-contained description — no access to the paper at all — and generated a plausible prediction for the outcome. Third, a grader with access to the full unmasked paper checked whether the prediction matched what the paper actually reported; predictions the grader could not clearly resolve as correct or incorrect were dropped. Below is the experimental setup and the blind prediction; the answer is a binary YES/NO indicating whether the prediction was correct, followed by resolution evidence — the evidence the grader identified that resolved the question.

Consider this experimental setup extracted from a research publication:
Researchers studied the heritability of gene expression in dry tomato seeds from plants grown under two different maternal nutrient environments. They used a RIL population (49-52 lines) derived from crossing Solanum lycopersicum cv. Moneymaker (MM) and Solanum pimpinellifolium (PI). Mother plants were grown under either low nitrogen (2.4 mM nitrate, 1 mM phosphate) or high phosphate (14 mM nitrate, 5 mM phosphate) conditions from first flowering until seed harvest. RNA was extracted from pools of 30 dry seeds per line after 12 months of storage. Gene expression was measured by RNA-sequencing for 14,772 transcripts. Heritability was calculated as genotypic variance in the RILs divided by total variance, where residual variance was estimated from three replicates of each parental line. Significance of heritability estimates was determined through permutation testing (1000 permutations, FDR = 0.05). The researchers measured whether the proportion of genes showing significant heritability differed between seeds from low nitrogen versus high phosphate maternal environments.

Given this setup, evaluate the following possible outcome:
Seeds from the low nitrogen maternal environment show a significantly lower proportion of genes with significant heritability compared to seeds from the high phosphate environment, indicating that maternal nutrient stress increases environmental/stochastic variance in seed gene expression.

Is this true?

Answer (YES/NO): NO